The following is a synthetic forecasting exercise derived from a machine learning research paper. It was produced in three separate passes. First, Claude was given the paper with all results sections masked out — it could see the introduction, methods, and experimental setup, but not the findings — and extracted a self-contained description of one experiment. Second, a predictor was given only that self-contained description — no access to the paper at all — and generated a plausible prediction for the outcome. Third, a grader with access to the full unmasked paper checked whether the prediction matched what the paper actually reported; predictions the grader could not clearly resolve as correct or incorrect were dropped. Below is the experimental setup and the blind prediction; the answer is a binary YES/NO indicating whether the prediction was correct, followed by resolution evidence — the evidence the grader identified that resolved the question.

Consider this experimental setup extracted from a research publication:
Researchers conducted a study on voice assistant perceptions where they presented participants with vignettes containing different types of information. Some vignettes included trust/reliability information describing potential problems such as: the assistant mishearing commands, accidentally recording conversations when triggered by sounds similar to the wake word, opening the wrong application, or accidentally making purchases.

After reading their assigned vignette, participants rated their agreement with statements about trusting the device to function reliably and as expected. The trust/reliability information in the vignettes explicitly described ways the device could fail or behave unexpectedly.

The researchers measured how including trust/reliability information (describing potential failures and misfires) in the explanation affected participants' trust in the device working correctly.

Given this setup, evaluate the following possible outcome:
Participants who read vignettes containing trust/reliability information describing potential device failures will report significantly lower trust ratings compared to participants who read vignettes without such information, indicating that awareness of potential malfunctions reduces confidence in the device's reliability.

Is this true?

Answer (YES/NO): YES